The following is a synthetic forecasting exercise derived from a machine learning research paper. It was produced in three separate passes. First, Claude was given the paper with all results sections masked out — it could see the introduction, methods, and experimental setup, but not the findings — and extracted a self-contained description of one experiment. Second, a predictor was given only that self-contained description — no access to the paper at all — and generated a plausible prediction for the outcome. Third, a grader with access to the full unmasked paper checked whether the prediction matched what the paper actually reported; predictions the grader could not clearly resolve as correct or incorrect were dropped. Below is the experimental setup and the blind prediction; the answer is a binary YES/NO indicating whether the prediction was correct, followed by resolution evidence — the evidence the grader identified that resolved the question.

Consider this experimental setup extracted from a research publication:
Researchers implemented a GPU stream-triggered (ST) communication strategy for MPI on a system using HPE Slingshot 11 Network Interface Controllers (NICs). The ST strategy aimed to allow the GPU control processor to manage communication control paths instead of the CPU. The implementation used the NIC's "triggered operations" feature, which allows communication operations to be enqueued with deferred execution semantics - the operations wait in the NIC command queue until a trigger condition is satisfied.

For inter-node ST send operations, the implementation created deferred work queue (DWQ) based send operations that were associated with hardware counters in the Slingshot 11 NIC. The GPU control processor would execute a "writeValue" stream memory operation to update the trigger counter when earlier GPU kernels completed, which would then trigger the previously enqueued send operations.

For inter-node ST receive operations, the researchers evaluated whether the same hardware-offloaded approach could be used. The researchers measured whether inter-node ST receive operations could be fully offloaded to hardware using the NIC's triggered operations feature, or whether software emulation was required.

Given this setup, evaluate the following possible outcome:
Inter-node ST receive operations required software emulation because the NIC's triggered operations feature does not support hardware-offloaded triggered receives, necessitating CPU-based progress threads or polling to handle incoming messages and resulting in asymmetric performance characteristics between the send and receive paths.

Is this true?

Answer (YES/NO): YES